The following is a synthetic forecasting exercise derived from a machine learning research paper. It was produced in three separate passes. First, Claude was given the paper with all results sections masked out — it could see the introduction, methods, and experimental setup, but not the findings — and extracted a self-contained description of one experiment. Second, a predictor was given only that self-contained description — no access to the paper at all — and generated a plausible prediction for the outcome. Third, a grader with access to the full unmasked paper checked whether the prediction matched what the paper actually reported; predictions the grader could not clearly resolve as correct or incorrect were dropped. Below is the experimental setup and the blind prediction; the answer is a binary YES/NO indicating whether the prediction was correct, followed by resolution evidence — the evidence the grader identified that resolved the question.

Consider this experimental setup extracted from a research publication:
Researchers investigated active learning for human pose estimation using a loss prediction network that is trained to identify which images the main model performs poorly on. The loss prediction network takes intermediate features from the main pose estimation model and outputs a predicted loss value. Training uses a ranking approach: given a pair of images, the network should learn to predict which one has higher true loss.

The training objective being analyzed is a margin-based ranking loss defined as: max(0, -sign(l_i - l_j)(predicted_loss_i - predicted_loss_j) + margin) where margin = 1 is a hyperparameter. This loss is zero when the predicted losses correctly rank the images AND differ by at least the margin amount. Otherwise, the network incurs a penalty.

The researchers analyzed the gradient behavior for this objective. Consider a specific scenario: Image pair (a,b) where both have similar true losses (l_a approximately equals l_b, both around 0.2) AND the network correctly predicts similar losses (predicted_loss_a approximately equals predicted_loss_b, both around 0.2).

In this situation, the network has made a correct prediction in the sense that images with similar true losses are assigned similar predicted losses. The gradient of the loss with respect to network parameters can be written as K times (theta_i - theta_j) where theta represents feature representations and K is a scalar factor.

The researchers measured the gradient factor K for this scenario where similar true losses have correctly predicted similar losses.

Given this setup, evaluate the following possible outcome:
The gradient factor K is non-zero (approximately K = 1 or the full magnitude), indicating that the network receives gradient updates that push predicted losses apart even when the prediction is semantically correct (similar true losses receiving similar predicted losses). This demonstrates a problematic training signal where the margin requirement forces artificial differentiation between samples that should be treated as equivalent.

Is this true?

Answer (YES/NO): YES